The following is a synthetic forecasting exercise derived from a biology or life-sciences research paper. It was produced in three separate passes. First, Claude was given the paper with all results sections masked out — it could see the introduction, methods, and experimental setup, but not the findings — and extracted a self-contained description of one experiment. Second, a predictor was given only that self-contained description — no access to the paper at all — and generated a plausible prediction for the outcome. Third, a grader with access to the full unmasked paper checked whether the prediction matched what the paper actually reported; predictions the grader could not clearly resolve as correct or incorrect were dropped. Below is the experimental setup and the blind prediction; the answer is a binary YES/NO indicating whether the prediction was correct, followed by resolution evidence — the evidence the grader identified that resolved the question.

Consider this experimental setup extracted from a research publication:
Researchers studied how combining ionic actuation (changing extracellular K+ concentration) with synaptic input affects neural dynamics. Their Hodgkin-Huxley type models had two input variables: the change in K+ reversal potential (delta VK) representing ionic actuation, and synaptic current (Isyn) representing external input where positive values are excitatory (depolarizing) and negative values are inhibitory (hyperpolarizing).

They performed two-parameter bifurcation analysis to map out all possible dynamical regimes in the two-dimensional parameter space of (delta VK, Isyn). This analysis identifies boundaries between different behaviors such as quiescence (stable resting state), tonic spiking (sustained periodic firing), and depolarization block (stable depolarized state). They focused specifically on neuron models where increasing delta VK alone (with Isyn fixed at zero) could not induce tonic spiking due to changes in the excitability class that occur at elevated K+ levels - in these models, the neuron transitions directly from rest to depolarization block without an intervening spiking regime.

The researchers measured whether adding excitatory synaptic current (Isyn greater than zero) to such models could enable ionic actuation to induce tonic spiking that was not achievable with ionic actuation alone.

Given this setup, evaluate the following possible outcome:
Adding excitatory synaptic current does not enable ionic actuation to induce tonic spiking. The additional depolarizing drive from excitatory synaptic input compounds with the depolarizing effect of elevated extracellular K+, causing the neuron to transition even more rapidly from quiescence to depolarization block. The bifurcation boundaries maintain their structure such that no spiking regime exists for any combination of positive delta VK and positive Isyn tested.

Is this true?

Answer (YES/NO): NO